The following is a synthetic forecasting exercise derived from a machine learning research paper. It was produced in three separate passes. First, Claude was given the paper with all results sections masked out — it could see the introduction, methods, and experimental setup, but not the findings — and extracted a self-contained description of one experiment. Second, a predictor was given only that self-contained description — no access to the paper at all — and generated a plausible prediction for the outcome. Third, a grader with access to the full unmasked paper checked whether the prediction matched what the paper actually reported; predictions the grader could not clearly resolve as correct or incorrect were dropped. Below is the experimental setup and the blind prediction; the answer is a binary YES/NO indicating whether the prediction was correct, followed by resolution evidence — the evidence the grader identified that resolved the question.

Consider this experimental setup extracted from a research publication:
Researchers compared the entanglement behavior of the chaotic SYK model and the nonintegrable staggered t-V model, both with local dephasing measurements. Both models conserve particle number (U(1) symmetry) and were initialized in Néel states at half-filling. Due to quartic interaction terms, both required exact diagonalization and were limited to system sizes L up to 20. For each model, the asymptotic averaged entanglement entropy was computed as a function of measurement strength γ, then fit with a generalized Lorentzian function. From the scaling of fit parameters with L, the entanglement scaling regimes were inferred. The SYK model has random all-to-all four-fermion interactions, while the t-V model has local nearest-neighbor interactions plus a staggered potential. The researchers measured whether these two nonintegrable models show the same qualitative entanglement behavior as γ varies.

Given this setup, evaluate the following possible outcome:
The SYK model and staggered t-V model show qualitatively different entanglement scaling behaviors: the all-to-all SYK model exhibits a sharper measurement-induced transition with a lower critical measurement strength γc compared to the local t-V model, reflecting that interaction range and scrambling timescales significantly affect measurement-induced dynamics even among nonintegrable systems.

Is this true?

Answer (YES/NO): NO